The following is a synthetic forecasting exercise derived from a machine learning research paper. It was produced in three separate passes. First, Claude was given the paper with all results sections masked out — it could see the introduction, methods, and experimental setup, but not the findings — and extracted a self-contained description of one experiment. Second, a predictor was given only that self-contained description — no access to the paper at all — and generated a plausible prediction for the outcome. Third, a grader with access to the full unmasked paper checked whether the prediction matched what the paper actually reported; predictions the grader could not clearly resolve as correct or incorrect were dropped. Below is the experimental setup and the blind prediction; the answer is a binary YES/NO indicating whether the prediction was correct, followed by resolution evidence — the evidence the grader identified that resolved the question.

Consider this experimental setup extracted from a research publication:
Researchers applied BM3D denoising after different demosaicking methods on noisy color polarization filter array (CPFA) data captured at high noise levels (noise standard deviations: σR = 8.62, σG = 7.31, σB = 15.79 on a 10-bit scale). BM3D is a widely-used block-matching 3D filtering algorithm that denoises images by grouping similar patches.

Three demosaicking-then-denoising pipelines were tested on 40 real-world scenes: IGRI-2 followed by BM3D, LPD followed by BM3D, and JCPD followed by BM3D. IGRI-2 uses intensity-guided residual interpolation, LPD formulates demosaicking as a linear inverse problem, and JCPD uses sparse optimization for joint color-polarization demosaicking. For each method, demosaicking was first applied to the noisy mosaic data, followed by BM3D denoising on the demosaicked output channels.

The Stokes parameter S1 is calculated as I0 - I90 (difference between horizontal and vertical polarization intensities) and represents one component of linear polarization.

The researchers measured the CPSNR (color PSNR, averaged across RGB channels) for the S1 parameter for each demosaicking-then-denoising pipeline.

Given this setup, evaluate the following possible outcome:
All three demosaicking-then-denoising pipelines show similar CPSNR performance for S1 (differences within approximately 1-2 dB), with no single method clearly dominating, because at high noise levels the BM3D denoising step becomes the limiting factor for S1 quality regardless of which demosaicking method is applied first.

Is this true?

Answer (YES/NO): NO